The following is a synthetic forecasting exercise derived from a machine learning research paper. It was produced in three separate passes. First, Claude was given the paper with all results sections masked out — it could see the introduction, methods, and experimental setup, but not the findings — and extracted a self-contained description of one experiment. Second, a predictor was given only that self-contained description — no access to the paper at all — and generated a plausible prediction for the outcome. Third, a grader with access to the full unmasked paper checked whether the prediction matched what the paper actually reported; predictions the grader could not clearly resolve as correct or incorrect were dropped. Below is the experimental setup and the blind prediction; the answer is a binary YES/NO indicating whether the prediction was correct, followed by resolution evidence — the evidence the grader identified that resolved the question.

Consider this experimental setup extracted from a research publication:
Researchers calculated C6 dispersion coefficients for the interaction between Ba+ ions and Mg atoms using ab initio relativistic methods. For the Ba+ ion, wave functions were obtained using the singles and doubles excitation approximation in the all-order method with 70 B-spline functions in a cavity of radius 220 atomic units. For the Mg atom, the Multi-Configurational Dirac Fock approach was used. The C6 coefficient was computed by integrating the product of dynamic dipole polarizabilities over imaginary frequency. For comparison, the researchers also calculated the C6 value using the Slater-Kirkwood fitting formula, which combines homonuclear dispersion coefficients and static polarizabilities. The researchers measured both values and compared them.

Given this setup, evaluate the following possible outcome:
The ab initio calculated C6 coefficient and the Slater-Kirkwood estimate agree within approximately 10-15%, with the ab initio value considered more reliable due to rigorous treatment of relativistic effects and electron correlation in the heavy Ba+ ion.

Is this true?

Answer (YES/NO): NO